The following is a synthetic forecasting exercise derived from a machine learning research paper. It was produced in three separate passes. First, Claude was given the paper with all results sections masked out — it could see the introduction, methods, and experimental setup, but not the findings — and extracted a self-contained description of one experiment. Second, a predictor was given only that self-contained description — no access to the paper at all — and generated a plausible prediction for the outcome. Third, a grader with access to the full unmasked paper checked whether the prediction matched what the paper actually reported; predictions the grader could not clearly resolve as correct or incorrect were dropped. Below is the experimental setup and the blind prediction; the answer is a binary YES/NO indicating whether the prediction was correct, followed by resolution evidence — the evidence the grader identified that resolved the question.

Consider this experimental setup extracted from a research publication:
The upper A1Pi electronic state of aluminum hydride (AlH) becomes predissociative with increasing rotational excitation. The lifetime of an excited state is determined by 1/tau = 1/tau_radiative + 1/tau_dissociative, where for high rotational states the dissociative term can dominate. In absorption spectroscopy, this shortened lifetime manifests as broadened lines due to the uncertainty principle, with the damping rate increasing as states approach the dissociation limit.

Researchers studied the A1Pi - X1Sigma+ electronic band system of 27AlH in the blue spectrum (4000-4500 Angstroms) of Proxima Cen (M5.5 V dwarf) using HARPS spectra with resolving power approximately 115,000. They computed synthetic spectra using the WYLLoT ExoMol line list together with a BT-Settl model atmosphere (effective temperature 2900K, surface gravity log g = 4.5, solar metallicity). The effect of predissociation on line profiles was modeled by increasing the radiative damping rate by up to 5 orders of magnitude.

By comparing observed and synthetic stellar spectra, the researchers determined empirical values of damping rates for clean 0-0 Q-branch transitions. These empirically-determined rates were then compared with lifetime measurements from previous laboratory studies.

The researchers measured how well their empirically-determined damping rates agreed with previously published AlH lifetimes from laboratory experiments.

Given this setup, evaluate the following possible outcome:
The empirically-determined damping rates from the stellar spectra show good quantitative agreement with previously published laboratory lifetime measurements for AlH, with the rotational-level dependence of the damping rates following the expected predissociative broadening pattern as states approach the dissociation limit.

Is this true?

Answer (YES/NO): YES